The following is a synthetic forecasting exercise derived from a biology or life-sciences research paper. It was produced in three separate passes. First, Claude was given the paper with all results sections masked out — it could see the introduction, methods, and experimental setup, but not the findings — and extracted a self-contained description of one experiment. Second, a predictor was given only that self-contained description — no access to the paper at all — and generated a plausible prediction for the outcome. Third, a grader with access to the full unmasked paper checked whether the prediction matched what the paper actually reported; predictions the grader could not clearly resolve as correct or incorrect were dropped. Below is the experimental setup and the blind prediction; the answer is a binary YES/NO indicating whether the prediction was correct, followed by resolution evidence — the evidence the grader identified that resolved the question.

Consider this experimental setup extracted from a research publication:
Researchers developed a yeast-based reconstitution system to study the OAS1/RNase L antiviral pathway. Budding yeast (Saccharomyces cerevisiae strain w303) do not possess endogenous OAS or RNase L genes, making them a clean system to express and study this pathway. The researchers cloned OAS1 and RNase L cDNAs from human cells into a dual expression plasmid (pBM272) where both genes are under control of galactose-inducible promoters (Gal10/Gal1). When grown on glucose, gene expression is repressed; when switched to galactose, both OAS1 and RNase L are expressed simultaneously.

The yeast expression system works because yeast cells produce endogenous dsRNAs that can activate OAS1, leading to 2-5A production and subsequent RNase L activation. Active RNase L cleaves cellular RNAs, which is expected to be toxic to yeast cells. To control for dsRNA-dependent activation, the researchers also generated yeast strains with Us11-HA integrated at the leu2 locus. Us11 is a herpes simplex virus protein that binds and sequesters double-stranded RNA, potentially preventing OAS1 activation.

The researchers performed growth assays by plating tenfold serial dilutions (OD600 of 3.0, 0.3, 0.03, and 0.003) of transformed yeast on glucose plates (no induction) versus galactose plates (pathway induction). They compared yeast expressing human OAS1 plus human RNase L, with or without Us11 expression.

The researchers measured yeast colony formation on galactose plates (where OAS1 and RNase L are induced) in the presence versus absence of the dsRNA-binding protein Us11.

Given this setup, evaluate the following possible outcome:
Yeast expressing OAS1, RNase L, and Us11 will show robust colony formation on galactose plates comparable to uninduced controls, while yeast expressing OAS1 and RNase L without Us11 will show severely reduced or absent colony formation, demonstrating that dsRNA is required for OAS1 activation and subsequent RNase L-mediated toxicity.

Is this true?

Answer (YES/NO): NO